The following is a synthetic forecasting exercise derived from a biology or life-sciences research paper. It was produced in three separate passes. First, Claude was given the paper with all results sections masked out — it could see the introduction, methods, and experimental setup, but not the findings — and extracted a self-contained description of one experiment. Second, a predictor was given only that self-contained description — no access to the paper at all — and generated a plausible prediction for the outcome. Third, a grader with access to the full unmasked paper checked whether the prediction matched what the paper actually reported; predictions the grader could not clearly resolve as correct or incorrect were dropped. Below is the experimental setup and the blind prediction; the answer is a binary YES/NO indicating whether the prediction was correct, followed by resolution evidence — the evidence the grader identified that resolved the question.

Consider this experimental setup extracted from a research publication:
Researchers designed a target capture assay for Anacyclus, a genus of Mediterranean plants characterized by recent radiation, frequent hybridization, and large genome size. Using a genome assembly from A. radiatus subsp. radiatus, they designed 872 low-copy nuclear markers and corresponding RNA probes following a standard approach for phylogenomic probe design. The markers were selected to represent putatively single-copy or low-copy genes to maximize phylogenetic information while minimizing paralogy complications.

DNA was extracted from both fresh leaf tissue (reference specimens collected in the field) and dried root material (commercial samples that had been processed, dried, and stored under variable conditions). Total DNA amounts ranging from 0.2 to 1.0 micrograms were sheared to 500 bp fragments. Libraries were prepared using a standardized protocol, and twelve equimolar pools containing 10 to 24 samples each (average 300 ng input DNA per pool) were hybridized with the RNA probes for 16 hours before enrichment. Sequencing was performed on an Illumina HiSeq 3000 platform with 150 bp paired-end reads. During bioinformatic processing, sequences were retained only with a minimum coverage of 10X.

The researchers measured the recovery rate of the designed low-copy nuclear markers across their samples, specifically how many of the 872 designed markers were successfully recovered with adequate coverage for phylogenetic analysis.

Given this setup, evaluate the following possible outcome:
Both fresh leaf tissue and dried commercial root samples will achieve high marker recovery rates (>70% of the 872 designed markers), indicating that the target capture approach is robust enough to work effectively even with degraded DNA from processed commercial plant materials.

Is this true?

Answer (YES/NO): NO